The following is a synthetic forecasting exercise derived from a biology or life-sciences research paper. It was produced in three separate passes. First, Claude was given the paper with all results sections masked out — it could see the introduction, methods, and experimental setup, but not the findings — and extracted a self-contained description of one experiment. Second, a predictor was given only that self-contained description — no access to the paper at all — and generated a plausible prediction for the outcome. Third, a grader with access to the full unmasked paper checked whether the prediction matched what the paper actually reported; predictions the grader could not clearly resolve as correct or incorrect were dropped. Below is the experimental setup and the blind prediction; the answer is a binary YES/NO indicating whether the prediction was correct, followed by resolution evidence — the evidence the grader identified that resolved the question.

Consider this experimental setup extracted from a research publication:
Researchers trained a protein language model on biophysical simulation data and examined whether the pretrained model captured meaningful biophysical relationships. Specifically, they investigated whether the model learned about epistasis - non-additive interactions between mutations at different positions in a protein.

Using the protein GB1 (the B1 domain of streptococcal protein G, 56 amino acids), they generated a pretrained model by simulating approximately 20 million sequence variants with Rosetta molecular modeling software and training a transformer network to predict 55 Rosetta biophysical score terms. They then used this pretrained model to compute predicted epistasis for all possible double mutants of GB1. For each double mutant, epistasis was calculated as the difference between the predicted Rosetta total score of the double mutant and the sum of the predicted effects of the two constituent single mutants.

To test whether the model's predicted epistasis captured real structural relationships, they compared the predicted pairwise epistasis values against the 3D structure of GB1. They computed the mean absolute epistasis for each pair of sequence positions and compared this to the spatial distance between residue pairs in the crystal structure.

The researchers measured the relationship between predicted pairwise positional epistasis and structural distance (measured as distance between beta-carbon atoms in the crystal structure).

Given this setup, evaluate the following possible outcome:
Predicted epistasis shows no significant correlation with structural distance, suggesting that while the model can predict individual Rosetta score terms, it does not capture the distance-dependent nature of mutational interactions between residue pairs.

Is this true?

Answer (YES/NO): NO